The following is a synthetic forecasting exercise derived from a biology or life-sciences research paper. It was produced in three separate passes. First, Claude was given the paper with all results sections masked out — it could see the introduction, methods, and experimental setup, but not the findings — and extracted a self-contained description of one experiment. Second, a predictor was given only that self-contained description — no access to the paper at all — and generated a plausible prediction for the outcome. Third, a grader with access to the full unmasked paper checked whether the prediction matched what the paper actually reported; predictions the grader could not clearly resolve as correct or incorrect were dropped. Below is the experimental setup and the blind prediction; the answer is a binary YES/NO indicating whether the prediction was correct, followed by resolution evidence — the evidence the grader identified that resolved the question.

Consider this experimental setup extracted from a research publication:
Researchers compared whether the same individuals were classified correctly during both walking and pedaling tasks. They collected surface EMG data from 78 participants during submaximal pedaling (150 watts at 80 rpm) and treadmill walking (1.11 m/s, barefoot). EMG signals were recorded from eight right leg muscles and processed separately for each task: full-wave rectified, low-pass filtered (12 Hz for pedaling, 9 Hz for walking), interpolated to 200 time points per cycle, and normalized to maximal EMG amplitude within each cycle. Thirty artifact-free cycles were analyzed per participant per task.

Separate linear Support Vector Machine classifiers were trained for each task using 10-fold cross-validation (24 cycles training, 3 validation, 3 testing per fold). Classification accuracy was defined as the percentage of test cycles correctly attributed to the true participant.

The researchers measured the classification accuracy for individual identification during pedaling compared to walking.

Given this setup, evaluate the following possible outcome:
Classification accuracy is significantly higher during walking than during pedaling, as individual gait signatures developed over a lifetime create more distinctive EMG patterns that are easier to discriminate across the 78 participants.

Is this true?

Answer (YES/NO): NO